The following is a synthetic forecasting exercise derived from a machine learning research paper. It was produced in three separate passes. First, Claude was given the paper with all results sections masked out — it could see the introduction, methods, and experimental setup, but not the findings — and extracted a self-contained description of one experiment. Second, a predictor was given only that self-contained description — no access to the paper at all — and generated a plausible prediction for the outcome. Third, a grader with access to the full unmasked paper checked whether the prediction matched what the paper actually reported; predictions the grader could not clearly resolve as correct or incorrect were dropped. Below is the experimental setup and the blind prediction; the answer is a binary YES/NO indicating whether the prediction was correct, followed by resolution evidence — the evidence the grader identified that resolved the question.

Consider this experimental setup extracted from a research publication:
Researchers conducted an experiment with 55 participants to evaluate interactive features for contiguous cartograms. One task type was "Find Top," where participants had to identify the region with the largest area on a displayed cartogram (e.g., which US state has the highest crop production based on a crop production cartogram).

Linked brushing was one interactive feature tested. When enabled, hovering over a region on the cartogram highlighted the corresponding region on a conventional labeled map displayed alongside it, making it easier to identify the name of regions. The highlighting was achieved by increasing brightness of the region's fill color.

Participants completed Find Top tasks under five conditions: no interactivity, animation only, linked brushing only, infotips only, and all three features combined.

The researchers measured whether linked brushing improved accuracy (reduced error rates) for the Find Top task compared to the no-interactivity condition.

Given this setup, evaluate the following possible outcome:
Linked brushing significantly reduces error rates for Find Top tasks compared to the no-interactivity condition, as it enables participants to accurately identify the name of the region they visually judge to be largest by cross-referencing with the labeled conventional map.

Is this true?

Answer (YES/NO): NO